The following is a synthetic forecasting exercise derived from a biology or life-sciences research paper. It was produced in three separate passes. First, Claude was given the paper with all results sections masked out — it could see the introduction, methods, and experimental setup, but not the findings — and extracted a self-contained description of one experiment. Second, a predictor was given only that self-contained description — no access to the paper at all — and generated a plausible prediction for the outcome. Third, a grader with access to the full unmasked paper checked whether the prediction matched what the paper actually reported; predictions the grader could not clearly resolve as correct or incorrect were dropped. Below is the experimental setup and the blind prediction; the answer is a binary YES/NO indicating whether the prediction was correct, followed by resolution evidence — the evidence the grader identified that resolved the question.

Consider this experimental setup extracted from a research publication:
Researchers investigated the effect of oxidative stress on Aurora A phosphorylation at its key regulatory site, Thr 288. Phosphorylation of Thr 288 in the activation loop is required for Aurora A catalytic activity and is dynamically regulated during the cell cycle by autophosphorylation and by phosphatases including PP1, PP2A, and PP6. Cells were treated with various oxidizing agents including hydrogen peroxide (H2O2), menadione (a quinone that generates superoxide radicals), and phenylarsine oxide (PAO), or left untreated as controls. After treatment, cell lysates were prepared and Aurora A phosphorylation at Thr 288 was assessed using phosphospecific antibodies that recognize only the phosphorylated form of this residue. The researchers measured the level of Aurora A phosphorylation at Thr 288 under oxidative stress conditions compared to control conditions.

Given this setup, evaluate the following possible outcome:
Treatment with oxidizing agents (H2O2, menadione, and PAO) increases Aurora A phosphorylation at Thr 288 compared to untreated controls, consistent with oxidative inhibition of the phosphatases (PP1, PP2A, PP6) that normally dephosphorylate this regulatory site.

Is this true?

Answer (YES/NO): YES